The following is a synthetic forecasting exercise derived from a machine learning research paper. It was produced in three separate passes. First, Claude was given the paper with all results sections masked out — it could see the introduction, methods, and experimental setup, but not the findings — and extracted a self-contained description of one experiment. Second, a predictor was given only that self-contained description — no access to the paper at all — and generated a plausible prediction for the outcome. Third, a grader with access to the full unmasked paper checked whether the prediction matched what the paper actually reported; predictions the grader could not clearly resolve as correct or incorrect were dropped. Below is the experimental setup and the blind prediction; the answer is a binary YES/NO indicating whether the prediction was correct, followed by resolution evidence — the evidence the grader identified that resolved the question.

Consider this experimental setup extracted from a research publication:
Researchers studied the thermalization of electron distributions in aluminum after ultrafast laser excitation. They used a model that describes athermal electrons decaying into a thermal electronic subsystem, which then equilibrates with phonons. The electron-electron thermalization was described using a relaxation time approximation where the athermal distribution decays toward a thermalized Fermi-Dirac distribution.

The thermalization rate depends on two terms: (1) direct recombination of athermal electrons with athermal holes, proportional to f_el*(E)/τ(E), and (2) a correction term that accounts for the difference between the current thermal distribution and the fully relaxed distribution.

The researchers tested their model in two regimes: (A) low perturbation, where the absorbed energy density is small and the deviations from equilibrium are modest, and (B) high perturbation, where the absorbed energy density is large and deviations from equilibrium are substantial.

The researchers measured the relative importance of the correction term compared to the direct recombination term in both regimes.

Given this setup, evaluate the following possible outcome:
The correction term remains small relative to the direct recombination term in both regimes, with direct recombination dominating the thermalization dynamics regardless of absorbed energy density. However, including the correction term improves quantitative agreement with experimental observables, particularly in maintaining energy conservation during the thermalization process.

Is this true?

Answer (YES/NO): NO